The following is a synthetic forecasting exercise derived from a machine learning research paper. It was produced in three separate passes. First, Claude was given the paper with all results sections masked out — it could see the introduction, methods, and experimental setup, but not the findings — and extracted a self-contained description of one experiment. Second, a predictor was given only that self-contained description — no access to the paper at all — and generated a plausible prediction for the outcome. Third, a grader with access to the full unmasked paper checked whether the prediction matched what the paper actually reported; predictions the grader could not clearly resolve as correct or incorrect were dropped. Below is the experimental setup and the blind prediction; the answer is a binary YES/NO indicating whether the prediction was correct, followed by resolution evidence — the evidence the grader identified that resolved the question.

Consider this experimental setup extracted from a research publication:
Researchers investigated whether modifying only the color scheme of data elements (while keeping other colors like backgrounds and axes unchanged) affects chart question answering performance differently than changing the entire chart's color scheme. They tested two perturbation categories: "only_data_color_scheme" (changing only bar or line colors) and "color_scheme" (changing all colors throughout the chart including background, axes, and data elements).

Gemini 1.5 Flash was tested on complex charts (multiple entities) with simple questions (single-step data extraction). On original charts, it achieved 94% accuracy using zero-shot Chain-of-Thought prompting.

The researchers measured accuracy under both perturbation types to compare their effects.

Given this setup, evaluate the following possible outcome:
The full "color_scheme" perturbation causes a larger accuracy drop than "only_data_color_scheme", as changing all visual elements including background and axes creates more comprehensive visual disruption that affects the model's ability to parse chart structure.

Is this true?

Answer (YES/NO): YES